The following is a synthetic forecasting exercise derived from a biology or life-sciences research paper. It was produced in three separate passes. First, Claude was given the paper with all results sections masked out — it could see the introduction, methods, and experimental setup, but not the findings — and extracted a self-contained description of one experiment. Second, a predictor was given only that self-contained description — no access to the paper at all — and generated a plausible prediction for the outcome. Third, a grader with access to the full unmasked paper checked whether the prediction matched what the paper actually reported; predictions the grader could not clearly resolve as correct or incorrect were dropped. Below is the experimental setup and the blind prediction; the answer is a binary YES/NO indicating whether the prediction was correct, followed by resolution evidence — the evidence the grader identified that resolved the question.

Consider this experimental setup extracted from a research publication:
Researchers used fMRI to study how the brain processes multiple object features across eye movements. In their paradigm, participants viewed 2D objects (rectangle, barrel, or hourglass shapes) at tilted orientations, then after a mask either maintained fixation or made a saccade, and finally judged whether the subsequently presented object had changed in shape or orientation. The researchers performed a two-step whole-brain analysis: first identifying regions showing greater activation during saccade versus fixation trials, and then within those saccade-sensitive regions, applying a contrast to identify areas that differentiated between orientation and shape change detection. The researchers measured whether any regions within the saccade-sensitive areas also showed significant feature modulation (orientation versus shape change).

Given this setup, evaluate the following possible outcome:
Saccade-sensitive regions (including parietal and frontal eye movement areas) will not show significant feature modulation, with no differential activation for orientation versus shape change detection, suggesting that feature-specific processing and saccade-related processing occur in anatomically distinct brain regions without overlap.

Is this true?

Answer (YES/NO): NO